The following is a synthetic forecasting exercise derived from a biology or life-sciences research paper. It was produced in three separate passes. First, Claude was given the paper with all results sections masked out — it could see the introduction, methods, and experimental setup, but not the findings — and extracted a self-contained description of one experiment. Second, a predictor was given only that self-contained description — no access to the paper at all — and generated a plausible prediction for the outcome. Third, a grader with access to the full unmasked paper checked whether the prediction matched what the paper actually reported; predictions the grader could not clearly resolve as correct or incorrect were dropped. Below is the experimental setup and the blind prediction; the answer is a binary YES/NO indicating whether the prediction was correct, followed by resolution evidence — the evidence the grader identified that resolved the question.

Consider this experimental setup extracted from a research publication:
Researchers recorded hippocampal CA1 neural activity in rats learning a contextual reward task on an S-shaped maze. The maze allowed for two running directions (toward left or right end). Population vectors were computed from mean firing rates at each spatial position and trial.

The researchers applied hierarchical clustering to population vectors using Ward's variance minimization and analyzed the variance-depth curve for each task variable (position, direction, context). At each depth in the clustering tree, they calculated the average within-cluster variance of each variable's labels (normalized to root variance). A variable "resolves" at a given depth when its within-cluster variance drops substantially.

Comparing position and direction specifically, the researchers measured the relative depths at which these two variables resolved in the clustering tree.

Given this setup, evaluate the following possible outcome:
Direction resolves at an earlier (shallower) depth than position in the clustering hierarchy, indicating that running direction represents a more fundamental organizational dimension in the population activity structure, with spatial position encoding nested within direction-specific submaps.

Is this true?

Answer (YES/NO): NO